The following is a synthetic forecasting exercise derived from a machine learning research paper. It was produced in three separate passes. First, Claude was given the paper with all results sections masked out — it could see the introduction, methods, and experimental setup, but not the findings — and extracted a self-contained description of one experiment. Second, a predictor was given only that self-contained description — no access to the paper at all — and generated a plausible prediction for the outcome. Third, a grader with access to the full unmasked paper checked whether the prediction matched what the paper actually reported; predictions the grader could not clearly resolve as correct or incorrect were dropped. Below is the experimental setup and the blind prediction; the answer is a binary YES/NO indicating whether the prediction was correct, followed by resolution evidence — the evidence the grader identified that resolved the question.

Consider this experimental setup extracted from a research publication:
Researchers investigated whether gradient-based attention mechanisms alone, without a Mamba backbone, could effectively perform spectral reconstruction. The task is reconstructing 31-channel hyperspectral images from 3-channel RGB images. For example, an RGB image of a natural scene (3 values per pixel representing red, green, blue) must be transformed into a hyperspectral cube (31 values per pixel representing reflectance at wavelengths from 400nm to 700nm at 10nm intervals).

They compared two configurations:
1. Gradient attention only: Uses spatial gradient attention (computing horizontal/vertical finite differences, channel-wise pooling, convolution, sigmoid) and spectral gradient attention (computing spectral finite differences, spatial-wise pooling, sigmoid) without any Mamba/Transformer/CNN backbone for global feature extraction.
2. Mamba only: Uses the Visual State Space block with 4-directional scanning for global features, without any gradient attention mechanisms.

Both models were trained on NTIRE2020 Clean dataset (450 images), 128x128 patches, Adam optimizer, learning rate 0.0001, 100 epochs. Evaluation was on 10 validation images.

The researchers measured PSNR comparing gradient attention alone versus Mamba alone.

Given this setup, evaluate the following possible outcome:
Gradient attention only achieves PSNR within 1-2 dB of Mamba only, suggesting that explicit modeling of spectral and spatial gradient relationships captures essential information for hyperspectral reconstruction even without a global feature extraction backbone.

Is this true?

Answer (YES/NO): NO